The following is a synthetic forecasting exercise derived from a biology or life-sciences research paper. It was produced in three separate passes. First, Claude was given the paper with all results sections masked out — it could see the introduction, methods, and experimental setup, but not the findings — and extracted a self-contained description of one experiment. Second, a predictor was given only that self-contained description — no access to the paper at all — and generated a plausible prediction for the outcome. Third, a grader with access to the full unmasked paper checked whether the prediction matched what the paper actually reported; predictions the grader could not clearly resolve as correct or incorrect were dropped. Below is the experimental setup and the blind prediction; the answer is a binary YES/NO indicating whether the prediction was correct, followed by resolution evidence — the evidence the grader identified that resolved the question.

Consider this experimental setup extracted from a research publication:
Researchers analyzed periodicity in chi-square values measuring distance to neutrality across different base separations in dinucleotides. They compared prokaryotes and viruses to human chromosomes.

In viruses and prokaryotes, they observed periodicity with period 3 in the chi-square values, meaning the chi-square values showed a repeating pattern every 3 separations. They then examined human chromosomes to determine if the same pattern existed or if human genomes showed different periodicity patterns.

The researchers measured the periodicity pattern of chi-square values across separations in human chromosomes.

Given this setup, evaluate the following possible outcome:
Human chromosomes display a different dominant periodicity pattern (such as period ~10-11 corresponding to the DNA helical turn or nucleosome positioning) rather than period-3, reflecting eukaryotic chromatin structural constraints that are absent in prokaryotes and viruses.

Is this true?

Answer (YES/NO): NO